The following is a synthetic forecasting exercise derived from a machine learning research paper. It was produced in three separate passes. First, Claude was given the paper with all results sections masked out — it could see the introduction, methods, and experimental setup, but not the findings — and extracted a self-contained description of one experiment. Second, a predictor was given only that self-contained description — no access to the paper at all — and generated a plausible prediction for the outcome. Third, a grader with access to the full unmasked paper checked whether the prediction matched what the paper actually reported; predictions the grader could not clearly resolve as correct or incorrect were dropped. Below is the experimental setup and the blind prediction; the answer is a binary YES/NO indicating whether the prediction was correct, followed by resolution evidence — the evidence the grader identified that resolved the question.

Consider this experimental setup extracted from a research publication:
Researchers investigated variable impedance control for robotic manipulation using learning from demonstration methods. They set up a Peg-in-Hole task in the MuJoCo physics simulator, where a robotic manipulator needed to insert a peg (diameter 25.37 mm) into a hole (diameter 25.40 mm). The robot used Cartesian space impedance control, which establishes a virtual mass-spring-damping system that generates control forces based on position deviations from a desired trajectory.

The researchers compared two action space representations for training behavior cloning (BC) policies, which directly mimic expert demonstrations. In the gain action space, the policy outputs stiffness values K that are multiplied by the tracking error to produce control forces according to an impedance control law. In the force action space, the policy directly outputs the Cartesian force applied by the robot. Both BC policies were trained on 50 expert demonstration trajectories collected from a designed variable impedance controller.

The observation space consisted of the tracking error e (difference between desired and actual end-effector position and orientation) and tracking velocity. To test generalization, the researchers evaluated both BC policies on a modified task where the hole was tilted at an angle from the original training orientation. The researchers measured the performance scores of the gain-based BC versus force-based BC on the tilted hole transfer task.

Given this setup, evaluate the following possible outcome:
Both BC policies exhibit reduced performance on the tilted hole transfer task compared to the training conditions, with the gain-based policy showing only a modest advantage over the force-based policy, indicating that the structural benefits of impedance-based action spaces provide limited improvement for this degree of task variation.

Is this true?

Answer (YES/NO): NO